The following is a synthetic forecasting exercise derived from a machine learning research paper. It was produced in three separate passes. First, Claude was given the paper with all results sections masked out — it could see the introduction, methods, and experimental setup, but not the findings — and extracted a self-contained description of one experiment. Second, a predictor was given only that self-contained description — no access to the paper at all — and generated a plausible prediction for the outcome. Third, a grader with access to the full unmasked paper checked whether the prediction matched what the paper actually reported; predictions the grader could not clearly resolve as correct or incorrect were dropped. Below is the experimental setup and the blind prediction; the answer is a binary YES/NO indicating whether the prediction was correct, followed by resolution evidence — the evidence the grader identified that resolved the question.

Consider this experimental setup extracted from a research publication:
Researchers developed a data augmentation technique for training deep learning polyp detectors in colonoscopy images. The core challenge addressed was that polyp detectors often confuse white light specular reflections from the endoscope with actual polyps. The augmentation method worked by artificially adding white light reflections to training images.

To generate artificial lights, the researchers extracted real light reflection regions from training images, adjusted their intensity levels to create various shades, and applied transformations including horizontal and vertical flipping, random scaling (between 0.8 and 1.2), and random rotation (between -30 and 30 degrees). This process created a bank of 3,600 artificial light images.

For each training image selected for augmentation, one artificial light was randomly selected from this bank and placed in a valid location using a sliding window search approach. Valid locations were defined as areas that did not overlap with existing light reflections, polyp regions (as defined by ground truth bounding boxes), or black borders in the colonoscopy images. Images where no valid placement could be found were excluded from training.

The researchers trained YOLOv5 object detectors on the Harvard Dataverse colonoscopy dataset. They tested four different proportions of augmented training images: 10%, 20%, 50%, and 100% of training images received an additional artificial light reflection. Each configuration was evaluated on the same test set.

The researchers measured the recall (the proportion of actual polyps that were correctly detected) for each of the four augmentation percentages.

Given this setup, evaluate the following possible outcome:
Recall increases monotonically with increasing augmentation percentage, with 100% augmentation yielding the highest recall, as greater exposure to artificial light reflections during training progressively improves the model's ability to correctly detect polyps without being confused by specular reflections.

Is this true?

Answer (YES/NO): NO